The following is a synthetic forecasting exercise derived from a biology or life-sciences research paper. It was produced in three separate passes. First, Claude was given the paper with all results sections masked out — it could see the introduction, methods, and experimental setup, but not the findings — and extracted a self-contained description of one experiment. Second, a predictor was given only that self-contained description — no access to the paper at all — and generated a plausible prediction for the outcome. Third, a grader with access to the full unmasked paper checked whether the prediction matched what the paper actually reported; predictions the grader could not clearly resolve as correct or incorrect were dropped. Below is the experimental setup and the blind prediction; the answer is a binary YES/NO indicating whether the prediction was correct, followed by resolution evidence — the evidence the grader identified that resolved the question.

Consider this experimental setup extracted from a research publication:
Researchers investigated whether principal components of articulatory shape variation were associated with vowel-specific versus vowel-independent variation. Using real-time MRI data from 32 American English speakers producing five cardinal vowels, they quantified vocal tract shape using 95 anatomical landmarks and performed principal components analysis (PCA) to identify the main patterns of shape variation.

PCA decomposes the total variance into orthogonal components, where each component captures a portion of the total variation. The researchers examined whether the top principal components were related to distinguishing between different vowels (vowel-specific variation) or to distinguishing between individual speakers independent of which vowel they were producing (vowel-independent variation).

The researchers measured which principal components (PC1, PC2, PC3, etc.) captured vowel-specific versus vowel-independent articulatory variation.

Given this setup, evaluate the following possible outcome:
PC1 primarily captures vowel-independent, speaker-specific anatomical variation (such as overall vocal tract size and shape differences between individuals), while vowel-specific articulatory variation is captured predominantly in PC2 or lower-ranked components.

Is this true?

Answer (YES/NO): NO